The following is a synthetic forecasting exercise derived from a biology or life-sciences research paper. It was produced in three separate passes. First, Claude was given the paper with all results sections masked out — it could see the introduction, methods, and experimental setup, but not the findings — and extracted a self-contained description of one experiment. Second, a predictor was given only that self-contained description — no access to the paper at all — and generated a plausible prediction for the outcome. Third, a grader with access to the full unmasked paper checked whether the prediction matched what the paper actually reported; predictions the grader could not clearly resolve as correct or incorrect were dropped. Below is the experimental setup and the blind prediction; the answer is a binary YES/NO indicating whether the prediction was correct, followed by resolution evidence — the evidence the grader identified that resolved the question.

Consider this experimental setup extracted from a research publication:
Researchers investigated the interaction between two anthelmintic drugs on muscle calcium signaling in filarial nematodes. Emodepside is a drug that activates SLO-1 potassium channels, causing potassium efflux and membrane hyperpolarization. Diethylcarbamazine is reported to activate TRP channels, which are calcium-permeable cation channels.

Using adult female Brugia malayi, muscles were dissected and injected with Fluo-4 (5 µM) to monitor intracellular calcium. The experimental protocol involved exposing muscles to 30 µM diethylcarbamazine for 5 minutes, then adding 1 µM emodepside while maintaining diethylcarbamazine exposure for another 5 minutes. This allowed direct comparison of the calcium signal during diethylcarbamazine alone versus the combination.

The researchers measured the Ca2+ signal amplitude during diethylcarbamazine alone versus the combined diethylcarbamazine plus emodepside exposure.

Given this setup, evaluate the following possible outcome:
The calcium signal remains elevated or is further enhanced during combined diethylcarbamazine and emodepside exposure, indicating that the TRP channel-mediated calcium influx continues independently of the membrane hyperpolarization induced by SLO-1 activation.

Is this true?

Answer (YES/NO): NO